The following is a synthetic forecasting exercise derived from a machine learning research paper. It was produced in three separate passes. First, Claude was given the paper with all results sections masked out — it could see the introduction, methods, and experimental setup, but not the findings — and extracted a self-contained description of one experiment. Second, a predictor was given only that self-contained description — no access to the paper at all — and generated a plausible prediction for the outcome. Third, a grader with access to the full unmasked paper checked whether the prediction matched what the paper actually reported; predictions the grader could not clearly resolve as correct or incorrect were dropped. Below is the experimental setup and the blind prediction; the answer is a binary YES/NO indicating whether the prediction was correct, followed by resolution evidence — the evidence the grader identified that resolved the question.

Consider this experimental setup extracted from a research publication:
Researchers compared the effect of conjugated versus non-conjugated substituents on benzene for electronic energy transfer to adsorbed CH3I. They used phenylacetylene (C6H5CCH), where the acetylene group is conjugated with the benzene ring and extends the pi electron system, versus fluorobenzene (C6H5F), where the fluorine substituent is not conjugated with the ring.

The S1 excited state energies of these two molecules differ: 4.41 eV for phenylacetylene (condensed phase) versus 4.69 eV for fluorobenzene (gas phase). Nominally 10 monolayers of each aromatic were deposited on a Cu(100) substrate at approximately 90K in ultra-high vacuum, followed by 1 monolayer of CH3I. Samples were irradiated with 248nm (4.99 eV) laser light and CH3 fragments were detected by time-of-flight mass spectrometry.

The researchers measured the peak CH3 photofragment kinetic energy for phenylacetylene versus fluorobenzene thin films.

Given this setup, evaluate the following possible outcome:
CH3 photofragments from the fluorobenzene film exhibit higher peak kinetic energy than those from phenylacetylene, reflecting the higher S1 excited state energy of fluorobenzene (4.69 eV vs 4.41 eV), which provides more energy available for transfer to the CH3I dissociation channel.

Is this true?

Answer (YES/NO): YES